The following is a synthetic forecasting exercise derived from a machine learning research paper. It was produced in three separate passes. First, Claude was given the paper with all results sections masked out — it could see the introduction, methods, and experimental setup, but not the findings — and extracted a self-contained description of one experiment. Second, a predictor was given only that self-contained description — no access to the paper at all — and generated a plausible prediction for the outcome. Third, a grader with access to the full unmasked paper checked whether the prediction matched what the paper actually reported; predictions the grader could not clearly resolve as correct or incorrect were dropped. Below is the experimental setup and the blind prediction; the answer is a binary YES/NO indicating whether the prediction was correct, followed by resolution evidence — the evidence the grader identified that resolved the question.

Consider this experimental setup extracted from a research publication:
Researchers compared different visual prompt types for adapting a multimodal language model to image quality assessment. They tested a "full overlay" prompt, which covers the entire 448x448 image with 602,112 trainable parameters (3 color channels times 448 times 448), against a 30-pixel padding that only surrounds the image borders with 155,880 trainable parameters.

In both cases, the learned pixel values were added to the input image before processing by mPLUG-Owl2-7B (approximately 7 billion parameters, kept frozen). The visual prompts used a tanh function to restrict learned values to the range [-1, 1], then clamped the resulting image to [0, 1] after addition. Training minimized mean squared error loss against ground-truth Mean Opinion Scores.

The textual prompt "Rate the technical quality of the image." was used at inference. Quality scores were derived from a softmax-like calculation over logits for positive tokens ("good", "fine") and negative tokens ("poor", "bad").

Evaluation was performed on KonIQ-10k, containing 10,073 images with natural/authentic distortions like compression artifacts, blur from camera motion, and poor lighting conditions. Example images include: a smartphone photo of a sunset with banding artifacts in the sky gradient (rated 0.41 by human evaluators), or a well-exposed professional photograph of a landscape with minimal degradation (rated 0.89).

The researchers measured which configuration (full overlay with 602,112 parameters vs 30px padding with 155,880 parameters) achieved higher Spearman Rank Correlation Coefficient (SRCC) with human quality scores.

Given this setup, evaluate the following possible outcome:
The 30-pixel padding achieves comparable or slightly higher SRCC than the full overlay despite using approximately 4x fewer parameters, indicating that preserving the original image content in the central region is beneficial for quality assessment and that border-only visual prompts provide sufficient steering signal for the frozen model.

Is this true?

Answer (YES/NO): NO